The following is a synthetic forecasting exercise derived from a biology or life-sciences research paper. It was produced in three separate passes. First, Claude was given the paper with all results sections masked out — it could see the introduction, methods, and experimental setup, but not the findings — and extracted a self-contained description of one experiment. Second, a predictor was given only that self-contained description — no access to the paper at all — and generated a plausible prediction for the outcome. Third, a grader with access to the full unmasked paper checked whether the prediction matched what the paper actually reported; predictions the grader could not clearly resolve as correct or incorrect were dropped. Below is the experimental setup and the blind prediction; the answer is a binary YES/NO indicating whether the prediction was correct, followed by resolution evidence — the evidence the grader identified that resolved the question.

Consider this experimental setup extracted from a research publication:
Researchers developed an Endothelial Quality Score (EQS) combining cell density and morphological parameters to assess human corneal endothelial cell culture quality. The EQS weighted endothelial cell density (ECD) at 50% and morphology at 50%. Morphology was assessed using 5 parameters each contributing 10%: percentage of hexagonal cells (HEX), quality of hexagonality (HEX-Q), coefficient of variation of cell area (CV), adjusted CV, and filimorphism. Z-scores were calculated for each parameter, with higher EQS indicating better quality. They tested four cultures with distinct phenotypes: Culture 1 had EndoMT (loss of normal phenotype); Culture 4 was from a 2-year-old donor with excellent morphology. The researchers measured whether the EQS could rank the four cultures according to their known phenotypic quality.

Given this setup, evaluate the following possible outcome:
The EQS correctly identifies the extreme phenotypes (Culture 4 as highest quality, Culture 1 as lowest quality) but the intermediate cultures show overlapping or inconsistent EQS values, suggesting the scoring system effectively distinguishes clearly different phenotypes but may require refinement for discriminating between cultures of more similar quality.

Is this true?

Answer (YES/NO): NO